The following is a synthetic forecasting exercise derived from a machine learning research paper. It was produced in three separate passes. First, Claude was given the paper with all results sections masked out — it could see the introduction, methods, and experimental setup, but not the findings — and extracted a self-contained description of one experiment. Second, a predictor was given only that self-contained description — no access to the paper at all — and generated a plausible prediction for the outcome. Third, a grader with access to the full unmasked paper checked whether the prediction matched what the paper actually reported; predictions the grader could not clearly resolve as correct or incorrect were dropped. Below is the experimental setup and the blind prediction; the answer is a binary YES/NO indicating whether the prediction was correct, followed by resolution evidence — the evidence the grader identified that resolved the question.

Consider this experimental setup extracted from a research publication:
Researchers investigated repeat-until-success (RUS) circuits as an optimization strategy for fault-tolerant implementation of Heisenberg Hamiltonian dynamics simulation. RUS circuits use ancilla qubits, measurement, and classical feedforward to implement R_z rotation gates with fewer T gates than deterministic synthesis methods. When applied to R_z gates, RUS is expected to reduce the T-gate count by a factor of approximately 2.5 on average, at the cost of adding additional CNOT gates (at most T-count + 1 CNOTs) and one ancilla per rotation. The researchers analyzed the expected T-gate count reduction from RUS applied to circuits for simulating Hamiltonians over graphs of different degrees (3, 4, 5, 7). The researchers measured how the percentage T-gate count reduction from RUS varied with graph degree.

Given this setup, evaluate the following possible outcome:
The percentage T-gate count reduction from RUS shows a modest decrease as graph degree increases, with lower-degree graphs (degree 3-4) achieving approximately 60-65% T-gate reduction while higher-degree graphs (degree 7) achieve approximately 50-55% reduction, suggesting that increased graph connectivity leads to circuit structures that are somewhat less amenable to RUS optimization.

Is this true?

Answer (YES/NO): NO